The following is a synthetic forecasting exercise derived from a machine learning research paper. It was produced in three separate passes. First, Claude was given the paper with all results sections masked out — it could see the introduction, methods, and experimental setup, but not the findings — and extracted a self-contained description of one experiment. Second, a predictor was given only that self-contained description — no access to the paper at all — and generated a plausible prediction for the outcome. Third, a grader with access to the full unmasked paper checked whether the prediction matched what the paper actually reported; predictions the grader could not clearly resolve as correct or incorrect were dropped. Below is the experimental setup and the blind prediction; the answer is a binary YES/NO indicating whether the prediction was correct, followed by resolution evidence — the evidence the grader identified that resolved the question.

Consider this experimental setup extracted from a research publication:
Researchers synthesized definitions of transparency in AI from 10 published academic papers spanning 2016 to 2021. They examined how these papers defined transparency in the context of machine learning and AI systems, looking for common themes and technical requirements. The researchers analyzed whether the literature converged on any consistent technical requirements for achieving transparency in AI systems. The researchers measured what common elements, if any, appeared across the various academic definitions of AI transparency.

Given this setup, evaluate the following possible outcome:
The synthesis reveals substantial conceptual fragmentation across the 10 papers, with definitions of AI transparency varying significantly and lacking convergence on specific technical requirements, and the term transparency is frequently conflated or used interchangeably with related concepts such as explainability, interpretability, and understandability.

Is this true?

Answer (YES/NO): NO